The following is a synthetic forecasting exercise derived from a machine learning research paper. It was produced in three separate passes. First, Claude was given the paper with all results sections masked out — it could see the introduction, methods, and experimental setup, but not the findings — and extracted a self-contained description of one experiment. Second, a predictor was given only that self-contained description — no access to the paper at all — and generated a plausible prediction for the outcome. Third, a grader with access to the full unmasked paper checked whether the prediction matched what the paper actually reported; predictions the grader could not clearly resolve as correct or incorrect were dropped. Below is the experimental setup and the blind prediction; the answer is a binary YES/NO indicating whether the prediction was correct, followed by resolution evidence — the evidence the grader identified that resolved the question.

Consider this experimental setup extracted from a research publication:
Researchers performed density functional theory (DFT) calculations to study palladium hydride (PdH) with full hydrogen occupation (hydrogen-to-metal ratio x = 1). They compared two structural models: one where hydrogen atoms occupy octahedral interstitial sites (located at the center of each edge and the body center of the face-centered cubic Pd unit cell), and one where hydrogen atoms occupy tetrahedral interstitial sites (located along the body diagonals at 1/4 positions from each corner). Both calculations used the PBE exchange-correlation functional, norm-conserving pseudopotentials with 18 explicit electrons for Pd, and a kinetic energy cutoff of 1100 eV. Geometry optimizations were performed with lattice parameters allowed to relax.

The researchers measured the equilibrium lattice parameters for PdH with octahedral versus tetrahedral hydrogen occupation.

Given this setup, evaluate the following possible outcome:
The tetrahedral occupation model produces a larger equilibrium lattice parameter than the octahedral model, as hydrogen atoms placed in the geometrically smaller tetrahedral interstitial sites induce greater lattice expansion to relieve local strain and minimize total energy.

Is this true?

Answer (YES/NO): YES